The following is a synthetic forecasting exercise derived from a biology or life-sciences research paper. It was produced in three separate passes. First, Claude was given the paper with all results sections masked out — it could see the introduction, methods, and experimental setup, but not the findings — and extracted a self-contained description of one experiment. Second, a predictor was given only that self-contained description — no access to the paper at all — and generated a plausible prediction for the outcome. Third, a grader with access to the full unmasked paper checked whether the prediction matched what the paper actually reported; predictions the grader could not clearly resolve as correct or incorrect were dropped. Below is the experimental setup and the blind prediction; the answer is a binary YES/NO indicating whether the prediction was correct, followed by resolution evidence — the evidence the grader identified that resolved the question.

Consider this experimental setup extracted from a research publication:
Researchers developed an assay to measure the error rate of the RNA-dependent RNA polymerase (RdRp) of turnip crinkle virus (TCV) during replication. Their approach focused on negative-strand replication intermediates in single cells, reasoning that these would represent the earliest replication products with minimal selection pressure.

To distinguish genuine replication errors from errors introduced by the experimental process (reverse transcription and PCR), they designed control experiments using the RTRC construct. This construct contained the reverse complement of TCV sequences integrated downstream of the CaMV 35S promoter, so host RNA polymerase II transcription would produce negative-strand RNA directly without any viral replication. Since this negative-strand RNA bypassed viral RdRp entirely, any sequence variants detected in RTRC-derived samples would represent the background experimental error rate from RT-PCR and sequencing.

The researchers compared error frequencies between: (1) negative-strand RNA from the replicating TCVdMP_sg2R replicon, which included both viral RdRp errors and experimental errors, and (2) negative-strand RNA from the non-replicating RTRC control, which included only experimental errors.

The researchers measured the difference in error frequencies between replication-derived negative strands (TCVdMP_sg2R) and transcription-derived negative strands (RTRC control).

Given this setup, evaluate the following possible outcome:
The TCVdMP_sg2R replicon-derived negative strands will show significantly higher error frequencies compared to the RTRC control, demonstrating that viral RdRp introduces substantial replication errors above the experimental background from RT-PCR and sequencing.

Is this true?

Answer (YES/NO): NO